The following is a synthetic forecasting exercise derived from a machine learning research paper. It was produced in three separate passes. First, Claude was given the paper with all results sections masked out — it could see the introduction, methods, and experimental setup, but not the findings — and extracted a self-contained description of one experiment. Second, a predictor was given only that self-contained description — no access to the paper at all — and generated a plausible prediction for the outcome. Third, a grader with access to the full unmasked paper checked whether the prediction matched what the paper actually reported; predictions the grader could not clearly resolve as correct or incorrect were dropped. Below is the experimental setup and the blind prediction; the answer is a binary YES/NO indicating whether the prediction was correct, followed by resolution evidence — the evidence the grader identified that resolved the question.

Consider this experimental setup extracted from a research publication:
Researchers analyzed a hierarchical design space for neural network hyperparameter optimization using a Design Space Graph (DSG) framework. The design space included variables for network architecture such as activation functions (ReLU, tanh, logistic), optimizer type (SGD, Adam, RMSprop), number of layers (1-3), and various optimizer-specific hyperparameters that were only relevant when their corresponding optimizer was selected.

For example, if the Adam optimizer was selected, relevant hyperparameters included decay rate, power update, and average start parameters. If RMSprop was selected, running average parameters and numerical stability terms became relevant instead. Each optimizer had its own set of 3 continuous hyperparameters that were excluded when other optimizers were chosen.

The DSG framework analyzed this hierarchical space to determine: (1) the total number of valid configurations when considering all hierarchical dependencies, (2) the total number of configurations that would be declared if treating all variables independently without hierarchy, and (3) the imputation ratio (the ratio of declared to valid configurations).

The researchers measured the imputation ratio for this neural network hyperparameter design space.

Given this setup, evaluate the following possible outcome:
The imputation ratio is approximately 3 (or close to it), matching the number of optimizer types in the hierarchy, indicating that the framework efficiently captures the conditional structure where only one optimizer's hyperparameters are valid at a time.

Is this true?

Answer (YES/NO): NO